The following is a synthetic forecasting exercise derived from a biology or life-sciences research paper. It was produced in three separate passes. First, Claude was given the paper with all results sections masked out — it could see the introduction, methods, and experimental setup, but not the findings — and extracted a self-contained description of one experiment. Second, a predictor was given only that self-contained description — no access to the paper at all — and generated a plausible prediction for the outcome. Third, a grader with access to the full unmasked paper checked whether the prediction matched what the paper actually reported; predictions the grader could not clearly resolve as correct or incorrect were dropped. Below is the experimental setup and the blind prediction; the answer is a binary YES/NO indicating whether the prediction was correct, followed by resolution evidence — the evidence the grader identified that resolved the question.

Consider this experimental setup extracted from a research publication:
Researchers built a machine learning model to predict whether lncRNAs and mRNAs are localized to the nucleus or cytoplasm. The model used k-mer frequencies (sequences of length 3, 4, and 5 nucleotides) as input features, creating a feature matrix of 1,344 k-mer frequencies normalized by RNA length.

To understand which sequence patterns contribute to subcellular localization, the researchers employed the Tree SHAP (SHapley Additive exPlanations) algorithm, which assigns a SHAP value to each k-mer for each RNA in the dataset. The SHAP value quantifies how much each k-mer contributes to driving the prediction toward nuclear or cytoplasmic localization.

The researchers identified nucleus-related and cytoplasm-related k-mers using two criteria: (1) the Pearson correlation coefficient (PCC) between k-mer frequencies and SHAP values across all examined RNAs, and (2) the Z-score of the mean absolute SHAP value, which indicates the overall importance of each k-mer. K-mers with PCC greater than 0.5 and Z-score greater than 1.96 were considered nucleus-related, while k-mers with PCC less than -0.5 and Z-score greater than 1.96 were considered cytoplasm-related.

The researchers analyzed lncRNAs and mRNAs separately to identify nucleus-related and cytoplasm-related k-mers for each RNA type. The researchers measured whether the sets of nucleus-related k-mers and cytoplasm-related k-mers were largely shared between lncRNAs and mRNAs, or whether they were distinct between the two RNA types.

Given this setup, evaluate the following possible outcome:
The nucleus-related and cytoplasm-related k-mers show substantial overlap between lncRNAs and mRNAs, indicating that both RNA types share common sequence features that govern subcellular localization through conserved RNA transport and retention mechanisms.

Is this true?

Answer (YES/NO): NO